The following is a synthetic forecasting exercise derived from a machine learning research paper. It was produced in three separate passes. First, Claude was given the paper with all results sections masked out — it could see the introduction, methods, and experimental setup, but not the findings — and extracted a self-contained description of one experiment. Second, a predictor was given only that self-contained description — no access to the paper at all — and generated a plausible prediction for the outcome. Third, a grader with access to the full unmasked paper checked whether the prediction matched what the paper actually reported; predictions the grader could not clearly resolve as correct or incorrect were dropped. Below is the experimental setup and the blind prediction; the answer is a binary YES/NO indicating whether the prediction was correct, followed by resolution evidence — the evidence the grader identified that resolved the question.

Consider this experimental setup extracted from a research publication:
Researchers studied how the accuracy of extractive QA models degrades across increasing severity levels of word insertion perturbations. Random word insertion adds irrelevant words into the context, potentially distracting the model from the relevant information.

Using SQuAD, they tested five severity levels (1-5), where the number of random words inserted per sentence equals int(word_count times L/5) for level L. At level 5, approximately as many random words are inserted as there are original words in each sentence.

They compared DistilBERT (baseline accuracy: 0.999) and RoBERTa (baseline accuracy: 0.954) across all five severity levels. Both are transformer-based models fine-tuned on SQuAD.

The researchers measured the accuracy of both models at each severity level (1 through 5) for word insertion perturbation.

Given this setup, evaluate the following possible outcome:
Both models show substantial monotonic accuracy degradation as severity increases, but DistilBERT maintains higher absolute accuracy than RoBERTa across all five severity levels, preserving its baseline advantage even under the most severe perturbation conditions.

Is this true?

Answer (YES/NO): YES